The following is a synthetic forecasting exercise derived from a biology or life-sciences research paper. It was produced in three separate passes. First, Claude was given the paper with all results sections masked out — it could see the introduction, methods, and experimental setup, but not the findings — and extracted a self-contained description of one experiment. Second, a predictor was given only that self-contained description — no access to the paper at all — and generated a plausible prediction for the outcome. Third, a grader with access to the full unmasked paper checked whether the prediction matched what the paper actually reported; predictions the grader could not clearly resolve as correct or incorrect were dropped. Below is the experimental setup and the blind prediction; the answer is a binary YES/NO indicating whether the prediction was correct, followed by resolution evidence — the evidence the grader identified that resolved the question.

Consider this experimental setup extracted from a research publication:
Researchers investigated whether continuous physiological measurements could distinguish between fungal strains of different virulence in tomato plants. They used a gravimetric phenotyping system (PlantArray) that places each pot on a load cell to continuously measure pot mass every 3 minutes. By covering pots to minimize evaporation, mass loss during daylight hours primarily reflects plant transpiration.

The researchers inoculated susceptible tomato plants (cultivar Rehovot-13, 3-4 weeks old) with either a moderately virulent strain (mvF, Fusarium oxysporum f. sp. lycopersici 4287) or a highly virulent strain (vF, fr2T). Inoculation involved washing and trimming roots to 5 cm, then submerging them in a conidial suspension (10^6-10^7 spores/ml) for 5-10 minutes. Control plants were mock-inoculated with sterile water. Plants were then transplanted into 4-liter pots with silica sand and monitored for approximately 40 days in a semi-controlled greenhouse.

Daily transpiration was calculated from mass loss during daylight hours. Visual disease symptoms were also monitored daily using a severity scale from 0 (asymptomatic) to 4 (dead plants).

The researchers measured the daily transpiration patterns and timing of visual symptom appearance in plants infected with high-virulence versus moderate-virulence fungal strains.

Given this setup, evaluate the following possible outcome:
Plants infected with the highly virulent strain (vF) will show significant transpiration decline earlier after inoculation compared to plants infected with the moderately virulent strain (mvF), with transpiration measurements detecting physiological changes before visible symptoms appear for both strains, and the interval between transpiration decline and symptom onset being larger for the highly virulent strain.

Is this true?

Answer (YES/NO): NO